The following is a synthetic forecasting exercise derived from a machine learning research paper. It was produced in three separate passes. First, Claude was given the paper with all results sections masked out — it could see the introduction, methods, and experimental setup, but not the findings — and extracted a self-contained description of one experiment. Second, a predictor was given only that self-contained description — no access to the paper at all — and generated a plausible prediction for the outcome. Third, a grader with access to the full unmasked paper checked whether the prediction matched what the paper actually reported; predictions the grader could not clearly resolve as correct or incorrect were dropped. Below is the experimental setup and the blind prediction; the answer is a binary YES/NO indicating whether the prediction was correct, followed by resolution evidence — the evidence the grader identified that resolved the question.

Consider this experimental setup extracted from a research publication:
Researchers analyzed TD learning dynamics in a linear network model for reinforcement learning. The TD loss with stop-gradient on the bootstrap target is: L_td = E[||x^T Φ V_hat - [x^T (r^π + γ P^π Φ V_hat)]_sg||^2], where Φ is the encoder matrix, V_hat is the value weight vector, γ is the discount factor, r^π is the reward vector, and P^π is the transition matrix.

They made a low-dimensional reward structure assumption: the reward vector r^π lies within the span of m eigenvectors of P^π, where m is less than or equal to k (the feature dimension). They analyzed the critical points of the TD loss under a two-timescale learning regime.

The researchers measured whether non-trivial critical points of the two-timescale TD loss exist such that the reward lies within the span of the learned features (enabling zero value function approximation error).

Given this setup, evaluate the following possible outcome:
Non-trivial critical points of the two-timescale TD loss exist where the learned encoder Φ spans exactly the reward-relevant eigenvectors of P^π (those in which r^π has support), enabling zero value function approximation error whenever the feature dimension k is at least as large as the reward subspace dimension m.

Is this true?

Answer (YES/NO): NO